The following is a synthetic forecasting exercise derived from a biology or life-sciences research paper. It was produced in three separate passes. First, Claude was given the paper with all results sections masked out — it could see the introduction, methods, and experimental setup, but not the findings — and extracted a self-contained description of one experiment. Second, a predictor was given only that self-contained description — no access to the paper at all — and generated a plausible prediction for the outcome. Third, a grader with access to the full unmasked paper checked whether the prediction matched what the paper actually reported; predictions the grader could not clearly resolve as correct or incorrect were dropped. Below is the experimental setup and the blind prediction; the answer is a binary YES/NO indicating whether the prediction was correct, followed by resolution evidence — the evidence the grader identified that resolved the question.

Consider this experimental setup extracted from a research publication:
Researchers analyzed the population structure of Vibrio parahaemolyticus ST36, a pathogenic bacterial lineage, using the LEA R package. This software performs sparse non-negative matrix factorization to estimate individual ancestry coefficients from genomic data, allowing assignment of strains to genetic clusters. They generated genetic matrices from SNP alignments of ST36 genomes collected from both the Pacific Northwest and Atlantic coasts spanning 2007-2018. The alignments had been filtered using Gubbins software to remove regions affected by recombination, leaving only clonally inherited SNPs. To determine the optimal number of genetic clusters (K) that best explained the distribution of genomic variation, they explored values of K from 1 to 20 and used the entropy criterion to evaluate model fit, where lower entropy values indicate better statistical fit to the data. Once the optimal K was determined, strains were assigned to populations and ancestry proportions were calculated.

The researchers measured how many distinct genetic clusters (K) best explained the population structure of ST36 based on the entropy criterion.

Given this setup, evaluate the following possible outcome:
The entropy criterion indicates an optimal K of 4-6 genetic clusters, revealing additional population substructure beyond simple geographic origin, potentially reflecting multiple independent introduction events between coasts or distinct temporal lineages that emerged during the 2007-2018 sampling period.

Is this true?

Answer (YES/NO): NO